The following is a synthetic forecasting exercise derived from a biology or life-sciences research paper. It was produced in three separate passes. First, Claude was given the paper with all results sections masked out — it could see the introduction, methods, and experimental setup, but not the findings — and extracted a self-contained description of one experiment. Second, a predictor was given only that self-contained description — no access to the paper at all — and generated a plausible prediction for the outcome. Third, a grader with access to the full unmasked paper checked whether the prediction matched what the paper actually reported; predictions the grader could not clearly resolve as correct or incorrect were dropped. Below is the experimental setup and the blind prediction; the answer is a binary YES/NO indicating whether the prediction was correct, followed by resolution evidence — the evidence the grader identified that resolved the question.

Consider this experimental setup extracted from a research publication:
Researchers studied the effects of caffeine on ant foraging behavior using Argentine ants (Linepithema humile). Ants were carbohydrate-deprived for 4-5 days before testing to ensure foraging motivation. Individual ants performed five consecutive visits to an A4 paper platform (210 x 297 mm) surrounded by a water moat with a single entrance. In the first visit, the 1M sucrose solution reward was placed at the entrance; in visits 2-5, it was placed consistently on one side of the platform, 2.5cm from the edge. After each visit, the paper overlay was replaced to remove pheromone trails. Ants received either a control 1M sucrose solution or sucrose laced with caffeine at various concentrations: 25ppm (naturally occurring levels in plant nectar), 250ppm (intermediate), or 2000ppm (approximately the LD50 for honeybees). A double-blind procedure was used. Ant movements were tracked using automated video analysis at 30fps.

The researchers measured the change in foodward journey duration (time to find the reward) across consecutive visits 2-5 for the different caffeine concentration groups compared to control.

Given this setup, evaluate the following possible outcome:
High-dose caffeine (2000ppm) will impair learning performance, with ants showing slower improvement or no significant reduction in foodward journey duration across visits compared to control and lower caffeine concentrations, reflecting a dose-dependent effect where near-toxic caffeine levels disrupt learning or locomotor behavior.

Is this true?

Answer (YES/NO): NO